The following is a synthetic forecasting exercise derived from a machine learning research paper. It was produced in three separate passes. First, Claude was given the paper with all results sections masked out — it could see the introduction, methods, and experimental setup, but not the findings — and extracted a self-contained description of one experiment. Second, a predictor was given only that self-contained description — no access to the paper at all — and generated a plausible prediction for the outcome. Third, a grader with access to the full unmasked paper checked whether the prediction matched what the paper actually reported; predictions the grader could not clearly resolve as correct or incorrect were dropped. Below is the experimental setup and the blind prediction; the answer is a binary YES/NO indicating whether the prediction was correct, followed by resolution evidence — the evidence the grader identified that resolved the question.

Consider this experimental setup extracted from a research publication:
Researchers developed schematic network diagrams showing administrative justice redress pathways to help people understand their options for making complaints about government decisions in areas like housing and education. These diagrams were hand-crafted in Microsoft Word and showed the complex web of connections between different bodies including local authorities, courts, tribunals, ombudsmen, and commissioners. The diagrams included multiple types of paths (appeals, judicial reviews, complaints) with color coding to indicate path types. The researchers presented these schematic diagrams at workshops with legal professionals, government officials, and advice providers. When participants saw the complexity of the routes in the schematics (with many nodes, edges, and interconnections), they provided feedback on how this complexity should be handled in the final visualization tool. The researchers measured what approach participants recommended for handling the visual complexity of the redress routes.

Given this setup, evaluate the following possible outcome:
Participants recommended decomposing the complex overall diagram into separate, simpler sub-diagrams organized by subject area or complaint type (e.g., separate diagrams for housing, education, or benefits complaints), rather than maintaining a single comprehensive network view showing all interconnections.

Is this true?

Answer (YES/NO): NO